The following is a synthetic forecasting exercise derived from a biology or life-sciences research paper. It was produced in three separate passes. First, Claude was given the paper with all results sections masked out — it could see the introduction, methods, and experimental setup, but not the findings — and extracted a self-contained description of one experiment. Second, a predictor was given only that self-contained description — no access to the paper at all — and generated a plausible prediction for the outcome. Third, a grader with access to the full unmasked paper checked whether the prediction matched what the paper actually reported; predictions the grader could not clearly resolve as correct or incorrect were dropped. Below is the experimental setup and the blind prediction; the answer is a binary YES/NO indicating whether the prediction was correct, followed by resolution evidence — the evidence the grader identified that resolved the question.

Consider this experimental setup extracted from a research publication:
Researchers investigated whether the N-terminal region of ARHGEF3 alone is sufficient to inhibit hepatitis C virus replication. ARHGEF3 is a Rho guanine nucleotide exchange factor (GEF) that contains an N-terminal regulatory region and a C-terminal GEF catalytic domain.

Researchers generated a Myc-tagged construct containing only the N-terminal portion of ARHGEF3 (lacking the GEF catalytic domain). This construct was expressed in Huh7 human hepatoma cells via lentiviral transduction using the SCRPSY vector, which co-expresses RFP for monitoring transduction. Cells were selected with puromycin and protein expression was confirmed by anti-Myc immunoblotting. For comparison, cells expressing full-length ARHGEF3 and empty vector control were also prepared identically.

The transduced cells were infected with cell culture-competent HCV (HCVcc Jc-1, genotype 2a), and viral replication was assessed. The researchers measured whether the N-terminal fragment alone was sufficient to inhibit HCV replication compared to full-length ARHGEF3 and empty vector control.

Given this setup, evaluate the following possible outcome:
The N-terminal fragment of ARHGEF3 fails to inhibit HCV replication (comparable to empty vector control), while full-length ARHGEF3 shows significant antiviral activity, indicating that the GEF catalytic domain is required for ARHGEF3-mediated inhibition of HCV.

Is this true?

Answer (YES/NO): YES